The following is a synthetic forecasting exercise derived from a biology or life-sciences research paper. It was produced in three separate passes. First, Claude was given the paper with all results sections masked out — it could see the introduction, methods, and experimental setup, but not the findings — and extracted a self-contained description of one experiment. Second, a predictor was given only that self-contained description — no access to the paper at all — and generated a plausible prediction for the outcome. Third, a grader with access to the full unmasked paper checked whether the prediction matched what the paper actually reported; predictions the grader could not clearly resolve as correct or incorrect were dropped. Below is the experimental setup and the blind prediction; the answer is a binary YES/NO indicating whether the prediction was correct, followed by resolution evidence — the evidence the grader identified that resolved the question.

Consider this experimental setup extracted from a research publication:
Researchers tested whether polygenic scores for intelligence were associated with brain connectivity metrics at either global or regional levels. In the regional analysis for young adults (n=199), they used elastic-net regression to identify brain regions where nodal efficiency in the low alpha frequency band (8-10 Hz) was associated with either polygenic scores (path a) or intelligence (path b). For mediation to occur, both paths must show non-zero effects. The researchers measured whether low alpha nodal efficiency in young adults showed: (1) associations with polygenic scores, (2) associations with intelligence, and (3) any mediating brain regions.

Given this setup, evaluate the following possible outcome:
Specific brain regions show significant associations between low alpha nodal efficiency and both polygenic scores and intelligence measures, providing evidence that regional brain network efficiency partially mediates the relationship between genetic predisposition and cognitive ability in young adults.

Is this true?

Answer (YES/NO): NO